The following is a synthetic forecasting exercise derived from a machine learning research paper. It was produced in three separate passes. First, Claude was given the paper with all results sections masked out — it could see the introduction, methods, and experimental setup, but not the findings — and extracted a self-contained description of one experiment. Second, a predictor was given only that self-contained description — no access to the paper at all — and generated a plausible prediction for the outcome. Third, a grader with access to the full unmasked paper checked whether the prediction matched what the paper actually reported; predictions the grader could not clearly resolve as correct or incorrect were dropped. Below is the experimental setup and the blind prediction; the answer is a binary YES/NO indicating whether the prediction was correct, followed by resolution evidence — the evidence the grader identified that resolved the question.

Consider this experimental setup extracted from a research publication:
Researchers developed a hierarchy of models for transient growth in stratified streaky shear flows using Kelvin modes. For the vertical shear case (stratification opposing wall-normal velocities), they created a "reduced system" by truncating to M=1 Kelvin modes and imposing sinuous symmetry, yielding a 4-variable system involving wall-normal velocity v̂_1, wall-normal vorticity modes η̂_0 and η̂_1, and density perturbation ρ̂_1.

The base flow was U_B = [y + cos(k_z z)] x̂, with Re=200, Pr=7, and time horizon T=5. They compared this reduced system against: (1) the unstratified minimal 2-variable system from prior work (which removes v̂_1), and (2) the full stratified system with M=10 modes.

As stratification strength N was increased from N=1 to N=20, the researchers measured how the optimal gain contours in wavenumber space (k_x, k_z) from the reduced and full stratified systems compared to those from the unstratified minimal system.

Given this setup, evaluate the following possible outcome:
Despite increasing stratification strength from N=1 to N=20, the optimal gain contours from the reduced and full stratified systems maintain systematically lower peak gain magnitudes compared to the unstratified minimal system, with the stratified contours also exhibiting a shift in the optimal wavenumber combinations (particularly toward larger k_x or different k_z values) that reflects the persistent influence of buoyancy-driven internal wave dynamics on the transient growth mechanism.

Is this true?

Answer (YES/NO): NO